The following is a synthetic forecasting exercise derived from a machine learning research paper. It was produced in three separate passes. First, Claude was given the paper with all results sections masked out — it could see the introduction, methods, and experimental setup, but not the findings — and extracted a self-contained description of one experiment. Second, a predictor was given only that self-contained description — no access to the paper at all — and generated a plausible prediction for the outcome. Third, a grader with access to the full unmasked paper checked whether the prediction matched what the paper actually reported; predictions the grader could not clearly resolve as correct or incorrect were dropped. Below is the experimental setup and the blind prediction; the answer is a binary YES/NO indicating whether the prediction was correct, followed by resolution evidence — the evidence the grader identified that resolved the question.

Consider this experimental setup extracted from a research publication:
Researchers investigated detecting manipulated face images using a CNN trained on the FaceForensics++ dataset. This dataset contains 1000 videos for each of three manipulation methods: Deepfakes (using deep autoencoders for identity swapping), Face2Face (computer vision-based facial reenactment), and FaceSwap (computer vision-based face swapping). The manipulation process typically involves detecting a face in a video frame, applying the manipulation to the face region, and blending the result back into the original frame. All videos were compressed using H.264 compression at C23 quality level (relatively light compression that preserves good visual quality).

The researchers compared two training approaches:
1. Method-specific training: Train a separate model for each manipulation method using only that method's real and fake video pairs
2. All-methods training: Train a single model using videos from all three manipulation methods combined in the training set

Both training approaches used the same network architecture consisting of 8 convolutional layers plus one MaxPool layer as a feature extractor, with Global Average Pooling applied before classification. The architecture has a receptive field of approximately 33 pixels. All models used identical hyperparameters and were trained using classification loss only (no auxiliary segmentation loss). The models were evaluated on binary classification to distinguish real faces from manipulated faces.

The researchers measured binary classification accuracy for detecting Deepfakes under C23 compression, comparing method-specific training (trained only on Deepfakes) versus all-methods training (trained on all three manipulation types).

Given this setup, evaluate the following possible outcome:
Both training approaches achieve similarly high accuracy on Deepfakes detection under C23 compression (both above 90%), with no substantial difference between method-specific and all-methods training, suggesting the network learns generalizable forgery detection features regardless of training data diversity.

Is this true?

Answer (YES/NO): NO